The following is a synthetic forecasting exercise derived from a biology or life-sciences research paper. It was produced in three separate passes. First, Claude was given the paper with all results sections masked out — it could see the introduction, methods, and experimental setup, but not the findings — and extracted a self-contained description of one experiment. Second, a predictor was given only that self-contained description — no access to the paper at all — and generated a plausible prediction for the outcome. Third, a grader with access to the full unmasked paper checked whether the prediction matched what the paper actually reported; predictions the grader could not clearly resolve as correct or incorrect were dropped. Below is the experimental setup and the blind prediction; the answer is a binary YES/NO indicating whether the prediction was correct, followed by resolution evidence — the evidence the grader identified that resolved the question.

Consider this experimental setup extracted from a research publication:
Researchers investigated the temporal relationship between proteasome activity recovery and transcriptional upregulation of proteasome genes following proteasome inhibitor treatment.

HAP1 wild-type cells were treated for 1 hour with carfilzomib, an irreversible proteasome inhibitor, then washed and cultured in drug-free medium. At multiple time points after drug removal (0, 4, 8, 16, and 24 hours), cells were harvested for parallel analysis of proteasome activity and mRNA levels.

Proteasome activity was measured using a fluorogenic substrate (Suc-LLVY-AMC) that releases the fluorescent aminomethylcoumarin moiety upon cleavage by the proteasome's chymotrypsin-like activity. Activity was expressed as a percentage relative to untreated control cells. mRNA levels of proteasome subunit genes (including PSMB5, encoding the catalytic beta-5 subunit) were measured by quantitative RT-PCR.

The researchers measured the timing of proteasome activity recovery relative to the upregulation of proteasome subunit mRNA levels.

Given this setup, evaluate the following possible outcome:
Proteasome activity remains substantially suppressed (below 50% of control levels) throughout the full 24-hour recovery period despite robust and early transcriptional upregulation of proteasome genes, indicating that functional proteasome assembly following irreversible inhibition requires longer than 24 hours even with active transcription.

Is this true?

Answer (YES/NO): NO